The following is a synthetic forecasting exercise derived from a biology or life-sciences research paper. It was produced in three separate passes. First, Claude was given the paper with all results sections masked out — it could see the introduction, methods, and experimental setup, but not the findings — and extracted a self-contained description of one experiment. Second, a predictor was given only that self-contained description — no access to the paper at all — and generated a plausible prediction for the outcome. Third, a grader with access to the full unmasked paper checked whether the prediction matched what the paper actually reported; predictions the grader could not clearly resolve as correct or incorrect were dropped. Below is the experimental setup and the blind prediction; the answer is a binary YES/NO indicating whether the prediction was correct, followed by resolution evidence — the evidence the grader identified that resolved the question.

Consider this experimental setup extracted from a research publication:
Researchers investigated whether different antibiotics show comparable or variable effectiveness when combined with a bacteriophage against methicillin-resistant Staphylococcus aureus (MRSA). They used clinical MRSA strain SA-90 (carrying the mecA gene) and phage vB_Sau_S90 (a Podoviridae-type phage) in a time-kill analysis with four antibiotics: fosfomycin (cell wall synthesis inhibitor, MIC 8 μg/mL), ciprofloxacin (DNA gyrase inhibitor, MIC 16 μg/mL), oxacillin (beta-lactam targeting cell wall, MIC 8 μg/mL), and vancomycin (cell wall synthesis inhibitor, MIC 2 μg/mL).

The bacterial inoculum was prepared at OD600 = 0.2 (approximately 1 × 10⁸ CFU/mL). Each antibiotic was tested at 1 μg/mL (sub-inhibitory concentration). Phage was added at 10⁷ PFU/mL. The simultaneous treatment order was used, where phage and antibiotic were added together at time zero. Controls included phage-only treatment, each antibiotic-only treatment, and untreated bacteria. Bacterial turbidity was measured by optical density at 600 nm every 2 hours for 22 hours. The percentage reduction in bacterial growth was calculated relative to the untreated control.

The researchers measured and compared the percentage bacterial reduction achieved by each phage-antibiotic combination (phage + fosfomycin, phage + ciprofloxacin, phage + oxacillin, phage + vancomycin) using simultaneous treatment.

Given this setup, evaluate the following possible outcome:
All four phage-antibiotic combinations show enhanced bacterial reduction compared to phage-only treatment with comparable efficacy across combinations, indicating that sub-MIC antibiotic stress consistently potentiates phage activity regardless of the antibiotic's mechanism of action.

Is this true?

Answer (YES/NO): YES